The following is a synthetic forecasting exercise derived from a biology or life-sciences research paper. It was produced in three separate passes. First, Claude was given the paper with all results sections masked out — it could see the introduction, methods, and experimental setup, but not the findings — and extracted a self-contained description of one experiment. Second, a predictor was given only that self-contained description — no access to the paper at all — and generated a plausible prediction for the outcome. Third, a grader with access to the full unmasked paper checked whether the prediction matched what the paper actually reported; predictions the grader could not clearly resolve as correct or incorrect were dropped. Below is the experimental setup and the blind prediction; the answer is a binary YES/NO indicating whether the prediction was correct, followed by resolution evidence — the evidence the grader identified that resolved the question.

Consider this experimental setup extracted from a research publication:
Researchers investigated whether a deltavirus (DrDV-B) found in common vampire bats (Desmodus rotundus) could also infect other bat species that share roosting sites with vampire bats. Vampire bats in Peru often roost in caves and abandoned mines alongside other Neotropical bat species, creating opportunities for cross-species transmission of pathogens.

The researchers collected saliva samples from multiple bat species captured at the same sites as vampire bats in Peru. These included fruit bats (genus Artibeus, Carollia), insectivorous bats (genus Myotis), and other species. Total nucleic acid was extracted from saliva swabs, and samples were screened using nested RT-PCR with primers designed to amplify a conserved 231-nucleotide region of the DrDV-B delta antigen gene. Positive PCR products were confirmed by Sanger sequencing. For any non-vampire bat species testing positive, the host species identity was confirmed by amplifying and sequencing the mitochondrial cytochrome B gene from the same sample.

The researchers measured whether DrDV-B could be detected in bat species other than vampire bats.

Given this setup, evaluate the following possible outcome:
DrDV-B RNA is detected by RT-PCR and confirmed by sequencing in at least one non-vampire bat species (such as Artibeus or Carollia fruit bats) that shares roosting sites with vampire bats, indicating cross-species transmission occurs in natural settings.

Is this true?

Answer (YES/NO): YES